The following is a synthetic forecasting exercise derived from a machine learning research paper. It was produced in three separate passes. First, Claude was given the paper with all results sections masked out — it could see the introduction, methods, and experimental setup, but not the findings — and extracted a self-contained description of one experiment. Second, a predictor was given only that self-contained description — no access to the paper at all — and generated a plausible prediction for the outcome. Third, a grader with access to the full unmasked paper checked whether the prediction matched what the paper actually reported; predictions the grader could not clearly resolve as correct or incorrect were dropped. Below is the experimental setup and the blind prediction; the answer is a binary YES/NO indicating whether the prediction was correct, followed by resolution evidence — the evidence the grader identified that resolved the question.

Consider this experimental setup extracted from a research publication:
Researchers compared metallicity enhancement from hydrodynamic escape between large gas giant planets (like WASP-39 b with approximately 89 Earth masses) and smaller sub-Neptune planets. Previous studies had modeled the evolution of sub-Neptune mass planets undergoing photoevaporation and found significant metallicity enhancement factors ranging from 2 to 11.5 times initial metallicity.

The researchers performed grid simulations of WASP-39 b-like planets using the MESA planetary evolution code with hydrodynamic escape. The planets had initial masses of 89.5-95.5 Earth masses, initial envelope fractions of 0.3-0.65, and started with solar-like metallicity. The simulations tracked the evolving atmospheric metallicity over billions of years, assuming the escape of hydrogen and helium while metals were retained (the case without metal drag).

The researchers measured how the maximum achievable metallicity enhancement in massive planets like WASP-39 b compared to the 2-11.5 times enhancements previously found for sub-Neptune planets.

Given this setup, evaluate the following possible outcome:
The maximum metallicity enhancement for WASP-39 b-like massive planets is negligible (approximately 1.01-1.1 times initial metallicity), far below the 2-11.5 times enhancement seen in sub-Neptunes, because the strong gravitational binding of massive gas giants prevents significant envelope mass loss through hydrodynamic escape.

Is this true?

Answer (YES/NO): NO